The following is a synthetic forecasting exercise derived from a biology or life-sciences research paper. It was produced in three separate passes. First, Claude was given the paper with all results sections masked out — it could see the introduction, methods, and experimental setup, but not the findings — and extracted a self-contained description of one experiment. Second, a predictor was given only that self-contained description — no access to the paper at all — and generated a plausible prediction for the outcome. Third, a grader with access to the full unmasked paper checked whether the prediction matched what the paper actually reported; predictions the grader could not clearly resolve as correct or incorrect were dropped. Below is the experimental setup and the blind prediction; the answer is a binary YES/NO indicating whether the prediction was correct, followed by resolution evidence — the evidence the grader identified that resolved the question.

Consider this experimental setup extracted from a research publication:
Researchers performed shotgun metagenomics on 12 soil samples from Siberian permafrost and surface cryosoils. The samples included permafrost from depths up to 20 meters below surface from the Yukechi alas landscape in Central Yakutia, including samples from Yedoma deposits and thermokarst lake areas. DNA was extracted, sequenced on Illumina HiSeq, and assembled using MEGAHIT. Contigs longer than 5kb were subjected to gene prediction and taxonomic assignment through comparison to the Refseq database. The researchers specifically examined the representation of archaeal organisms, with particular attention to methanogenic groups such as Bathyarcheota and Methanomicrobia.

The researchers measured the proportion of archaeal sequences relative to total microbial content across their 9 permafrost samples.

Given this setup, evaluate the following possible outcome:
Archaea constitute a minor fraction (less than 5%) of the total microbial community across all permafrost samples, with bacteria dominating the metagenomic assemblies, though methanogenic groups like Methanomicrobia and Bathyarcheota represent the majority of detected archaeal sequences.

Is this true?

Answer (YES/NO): NO